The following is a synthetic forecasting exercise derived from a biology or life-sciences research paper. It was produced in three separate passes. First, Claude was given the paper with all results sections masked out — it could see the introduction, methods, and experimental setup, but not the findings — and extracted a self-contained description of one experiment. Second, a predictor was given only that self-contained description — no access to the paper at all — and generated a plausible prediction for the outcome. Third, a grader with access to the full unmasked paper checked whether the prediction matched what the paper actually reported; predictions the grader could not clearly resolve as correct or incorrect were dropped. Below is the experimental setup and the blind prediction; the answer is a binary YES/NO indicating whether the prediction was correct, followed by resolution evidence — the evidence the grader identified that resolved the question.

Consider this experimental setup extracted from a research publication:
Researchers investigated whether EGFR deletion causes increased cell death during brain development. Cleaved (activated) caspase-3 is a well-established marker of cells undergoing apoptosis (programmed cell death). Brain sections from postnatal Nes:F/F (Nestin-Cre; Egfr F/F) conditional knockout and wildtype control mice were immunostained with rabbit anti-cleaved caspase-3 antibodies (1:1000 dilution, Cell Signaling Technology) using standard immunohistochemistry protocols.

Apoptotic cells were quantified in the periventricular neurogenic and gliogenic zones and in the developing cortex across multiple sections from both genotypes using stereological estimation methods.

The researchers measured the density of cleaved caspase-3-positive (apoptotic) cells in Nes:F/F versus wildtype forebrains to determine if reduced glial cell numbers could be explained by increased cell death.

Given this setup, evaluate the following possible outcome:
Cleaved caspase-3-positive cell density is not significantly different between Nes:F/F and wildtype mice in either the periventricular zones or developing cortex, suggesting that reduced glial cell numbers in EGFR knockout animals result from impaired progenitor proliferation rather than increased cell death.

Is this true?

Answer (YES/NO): NO